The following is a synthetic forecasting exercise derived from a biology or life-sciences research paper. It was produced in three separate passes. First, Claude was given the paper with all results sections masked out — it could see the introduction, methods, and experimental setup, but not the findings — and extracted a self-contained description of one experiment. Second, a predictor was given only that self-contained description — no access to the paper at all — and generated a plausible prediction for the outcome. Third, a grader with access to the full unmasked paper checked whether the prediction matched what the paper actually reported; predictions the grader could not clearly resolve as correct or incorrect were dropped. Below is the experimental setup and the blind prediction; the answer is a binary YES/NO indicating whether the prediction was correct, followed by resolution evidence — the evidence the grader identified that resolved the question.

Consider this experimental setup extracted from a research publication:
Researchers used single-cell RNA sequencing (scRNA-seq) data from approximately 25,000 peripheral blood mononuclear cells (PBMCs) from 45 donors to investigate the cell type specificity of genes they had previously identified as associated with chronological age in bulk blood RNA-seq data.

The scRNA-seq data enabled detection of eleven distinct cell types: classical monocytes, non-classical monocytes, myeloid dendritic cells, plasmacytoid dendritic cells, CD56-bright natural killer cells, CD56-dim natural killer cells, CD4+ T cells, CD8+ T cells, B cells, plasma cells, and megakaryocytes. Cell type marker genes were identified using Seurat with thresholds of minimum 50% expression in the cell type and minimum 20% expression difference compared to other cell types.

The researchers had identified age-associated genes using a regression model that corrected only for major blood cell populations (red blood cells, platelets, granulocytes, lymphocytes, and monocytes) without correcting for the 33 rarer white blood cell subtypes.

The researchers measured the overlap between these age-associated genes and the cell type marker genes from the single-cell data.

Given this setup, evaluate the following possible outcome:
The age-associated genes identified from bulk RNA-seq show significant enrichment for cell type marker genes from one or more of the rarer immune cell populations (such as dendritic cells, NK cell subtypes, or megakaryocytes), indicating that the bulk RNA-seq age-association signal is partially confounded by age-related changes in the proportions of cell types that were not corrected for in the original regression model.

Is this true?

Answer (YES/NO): YES